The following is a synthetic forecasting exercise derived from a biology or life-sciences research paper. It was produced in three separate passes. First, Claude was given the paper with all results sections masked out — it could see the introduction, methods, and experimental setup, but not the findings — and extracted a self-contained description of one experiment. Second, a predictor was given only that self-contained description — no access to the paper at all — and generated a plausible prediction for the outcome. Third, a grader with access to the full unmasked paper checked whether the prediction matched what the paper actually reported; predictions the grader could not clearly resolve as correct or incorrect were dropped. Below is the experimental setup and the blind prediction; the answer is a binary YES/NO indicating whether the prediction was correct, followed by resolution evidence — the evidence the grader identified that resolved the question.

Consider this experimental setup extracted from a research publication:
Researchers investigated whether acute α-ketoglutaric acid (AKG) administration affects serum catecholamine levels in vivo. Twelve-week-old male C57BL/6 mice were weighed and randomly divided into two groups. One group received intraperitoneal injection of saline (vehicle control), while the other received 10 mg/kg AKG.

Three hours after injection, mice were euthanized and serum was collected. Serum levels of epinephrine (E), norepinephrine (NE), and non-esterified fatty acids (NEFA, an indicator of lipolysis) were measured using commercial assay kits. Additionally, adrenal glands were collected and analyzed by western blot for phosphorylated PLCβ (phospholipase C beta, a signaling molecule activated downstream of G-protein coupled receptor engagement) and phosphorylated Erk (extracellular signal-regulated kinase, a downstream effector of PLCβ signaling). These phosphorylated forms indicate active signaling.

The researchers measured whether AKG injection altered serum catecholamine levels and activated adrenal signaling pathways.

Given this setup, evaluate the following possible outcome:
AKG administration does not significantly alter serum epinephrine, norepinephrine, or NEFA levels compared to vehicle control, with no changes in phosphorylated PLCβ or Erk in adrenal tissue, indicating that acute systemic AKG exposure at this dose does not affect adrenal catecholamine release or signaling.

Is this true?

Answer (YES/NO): NO